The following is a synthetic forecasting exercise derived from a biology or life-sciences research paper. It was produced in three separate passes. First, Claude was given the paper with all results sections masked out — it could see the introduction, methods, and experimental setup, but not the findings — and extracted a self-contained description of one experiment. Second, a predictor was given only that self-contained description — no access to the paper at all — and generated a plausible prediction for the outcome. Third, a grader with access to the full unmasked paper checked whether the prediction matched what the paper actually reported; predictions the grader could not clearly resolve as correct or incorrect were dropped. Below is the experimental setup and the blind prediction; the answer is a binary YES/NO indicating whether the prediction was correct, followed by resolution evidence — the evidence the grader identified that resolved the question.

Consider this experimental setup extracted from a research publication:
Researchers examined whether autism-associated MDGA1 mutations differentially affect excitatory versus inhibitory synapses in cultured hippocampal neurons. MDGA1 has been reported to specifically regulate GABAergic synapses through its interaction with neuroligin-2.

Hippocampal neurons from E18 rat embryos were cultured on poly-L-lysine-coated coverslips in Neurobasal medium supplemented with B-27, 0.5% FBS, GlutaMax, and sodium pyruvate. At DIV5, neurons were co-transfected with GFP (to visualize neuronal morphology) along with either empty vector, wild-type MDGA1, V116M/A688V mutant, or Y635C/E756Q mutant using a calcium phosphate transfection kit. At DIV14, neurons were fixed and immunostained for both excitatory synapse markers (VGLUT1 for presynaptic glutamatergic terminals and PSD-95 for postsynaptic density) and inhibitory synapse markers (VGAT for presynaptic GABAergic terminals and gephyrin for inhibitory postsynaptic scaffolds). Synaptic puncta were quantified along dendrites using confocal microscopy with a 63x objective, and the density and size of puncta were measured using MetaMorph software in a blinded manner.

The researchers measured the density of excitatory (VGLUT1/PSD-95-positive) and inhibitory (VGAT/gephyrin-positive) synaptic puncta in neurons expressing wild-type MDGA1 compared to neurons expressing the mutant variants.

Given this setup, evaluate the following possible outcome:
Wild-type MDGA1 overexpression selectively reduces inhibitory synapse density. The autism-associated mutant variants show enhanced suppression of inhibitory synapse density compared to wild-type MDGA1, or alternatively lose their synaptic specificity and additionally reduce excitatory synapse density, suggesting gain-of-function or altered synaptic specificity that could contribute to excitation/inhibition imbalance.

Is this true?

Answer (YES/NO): NO